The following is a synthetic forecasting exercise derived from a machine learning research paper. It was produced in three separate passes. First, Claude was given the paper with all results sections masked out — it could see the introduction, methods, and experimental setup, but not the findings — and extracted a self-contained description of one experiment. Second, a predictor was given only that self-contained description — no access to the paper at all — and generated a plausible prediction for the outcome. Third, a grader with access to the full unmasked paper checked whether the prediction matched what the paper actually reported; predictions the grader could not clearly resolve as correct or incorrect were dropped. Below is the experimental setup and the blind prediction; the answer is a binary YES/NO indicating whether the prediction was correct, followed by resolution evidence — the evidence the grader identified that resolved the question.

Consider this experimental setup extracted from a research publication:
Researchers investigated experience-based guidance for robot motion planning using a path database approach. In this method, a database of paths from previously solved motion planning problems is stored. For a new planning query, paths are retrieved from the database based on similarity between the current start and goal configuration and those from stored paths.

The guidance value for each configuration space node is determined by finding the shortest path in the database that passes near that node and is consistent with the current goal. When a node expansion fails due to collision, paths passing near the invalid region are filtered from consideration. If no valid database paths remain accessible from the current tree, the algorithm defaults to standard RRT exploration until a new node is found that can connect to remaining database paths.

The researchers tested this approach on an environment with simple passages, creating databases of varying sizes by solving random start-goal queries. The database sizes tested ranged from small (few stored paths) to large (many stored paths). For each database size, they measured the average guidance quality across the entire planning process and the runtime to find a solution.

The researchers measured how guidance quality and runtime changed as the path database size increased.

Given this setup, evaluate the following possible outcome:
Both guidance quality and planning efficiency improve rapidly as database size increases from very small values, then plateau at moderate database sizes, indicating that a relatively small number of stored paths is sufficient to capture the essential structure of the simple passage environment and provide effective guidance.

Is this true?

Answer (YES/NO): NO